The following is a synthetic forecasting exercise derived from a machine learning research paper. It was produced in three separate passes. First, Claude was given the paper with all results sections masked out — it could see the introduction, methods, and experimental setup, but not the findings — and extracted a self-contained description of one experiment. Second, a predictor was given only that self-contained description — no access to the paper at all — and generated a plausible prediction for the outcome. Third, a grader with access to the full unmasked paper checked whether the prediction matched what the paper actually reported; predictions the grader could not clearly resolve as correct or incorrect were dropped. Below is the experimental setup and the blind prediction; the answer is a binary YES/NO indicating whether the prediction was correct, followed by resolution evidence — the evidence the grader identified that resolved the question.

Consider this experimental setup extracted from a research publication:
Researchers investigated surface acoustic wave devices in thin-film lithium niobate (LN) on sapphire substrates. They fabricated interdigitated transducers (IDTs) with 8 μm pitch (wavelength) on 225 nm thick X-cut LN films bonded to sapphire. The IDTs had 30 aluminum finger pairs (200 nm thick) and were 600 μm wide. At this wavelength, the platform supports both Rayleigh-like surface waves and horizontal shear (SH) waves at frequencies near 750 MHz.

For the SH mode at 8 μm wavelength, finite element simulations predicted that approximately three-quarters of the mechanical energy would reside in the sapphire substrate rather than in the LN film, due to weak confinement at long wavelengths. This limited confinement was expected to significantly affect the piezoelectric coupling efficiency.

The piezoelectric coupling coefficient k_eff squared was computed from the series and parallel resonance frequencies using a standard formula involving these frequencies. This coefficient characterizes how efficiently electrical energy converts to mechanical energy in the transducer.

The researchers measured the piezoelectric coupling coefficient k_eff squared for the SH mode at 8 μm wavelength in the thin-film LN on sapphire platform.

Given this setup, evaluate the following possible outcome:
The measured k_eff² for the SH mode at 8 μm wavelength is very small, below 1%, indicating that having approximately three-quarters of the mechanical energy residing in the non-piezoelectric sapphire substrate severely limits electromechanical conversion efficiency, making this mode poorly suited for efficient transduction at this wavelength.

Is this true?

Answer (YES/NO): YES